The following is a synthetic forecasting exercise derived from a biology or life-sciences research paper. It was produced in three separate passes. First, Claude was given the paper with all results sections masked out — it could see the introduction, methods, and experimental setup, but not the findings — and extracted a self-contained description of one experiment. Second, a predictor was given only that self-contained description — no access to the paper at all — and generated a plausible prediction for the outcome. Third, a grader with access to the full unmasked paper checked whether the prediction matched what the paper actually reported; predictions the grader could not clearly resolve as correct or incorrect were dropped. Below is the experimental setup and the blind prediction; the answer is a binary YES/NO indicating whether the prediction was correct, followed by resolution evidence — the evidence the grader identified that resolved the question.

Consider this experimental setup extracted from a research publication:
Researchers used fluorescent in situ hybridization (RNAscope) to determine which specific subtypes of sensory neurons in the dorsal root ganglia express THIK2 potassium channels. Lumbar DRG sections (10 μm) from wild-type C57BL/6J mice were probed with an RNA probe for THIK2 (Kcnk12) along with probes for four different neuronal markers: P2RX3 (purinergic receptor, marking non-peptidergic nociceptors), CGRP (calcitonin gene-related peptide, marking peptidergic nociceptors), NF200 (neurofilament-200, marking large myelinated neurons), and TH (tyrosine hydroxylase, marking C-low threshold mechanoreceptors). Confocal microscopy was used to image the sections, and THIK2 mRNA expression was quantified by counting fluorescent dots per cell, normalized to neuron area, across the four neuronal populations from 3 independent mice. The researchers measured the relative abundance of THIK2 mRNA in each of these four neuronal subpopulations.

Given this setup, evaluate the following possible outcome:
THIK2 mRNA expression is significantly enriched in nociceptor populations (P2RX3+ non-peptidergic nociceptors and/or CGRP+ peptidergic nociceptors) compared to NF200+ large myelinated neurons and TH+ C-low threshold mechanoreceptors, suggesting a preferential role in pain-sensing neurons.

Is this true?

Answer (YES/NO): YES